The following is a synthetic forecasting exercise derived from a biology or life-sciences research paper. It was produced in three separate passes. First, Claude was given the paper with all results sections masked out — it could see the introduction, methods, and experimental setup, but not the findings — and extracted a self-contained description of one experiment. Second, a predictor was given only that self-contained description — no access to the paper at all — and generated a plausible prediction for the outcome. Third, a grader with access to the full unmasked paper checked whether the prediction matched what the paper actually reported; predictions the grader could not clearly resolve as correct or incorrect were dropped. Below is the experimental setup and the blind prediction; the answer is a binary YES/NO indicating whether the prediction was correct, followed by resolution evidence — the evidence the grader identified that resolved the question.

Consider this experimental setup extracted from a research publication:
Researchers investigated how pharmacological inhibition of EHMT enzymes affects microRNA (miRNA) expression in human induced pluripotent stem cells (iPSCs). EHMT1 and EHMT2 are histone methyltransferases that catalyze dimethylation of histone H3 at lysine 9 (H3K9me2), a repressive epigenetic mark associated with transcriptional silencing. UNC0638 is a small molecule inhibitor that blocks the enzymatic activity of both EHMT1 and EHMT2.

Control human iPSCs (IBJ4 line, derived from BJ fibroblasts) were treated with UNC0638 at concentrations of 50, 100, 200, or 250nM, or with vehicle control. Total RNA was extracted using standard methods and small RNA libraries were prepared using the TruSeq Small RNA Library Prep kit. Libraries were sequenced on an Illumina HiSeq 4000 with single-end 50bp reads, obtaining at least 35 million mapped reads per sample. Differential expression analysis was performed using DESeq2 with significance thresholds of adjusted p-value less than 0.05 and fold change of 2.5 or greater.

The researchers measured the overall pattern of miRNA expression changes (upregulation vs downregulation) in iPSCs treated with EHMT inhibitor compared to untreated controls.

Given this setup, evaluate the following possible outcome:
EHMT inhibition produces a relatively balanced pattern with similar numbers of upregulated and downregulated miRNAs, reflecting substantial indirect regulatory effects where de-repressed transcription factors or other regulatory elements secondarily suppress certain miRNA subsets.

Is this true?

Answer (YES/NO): NO